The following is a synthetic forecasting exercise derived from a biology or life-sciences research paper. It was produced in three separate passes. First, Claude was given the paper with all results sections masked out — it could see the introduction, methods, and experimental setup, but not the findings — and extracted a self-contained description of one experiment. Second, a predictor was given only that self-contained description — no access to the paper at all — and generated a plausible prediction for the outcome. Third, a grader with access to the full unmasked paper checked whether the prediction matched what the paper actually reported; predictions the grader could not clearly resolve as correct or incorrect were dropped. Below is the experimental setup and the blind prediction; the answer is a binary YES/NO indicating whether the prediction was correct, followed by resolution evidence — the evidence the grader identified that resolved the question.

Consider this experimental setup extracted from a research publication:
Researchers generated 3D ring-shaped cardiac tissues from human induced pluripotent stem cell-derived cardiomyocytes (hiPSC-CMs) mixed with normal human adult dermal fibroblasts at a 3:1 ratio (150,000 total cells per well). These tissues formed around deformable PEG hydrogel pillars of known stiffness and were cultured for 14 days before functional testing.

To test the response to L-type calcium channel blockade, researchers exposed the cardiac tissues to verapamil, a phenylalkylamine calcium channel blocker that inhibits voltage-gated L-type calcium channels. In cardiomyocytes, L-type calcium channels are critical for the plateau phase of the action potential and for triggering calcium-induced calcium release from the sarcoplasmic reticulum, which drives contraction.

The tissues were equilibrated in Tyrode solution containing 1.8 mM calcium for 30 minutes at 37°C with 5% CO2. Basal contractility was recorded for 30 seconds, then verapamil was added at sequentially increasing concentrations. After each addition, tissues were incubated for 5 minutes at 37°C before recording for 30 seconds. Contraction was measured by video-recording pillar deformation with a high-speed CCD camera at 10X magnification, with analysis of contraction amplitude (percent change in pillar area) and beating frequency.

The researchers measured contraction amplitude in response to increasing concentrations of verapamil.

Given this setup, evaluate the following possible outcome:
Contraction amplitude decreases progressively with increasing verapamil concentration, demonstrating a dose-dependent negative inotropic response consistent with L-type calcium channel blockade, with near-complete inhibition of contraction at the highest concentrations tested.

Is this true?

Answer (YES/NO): YES